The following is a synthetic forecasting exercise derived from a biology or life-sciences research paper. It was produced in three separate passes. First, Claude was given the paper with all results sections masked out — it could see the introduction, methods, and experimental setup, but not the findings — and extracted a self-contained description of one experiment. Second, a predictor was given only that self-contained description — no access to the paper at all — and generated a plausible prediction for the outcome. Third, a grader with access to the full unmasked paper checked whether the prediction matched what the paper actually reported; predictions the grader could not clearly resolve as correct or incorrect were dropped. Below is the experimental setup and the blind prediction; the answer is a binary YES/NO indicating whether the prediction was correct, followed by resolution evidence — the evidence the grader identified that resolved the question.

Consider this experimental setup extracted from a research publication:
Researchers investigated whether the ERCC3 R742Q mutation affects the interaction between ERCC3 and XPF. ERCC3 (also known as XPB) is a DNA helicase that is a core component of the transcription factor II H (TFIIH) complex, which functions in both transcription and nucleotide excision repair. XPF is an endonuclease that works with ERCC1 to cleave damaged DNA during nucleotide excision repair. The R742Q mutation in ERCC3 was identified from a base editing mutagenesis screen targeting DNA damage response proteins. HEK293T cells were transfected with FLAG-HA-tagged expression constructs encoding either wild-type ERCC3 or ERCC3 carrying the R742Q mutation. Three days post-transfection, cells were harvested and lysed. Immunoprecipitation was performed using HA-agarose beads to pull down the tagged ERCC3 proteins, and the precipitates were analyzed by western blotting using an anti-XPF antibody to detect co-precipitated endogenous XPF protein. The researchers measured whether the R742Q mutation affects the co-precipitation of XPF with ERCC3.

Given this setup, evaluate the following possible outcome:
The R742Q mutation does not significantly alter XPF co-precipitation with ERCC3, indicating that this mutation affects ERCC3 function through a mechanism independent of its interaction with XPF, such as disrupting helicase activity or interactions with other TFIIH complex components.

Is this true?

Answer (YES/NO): NO